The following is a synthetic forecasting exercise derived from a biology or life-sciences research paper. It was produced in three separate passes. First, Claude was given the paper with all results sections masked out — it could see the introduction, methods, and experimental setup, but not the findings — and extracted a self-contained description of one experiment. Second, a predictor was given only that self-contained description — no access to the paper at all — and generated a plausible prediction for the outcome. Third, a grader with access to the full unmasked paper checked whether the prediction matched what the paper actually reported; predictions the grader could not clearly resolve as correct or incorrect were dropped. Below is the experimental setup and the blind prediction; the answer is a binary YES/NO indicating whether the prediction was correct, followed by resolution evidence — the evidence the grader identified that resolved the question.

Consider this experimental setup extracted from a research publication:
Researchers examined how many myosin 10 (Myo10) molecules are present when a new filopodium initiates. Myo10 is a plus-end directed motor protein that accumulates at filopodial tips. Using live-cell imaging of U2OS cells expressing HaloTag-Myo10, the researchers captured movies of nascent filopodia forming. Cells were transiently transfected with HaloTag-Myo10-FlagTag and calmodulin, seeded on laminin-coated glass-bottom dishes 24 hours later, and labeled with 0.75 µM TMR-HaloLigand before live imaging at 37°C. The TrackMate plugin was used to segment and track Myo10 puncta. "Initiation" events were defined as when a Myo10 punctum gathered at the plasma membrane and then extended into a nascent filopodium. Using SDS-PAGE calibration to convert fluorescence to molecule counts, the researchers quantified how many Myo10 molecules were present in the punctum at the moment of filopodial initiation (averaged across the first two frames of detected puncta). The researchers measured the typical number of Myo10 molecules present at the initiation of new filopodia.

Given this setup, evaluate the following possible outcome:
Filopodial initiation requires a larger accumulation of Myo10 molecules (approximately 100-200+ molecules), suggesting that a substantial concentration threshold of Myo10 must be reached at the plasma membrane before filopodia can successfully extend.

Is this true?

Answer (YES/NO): YES